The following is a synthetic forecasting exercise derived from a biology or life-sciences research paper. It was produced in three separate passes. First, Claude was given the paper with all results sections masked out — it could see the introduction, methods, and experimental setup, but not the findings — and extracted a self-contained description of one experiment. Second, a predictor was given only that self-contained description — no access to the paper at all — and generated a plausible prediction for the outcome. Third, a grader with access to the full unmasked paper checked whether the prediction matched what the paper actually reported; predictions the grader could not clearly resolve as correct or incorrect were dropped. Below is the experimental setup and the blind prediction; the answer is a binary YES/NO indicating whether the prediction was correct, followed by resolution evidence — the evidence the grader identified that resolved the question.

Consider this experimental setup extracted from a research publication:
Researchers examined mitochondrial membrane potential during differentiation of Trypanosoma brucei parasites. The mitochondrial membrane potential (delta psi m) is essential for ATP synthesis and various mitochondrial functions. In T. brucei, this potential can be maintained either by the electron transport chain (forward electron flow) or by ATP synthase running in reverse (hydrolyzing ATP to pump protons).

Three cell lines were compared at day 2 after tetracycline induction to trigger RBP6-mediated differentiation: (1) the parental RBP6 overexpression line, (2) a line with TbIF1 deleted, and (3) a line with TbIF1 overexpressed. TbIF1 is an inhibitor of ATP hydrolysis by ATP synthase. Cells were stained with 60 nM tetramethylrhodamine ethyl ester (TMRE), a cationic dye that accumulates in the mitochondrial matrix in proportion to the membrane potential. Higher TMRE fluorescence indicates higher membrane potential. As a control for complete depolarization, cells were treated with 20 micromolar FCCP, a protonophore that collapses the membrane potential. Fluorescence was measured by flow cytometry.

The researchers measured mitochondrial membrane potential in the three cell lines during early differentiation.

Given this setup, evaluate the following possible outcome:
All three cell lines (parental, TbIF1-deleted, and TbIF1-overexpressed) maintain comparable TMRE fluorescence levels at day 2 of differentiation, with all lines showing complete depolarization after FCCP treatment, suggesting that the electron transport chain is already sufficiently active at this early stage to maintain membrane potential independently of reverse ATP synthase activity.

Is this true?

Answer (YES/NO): NO